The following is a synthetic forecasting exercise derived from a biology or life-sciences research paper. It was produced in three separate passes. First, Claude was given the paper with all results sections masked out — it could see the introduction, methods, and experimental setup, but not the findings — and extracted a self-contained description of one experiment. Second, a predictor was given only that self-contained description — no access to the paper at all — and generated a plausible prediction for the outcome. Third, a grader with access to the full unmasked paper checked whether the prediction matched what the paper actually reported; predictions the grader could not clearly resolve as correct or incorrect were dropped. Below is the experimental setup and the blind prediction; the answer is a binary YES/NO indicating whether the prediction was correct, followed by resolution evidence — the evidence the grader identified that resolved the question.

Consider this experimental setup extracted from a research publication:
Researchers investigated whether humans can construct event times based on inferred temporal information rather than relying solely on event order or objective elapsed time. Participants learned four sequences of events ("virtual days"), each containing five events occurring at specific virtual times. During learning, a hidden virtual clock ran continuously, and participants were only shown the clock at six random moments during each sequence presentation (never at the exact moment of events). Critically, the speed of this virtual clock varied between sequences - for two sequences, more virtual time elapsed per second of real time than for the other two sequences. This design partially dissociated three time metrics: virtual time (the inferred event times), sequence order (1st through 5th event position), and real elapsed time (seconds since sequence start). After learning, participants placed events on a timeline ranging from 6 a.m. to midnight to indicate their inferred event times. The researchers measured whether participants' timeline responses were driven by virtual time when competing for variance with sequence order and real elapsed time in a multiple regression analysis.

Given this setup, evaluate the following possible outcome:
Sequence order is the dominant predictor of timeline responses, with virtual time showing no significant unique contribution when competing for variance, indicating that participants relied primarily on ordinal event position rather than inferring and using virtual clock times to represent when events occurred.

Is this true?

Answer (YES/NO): NO